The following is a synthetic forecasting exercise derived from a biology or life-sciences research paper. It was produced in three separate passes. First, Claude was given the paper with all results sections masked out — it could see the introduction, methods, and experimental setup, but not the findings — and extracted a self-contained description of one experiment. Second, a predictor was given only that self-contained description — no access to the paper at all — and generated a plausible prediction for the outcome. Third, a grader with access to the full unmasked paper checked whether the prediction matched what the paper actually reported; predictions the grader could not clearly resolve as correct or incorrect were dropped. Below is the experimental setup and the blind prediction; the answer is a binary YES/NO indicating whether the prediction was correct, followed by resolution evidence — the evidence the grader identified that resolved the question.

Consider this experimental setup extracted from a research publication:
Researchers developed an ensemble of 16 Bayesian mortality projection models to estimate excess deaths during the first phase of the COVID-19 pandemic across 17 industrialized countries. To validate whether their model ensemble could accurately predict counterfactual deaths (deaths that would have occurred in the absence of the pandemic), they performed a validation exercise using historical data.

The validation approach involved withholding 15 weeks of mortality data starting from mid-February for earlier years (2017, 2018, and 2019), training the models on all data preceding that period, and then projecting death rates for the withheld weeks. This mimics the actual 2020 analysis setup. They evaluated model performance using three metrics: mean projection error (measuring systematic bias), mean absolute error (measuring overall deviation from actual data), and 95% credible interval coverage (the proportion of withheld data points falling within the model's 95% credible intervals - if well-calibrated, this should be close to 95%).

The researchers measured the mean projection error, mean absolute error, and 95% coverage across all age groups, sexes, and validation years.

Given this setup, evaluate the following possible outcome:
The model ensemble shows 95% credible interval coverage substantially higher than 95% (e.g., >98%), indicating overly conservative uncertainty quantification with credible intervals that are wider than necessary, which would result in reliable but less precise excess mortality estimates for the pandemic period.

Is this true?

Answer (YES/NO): NO